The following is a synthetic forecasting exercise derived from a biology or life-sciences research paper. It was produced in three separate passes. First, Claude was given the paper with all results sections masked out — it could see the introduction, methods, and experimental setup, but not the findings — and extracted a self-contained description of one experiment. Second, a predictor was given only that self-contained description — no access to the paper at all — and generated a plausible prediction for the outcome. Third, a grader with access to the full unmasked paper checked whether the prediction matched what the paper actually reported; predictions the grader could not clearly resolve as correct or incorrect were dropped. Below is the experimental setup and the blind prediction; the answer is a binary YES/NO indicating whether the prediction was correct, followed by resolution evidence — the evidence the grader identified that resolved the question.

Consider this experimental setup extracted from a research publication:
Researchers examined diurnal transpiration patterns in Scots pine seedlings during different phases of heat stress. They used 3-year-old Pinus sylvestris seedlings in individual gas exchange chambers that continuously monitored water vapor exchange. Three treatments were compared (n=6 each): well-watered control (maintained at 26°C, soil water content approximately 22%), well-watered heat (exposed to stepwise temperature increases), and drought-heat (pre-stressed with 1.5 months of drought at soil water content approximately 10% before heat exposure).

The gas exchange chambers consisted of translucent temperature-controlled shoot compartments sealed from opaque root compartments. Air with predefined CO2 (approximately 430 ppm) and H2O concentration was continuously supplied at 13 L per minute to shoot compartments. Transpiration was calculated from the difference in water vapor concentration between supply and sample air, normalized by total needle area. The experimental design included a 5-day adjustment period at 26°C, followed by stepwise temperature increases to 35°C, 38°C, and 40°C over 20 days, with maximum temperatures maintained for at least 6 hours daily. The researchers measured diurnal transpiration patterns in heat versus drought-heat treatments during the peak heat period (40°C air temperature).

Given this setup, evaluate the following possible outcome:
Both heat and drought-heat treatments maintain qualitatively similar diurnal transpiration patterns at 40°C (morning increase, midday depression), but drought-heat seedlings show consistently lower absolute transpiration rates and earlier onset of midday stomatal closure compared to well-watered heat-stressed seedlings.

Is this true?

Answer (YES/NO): NO